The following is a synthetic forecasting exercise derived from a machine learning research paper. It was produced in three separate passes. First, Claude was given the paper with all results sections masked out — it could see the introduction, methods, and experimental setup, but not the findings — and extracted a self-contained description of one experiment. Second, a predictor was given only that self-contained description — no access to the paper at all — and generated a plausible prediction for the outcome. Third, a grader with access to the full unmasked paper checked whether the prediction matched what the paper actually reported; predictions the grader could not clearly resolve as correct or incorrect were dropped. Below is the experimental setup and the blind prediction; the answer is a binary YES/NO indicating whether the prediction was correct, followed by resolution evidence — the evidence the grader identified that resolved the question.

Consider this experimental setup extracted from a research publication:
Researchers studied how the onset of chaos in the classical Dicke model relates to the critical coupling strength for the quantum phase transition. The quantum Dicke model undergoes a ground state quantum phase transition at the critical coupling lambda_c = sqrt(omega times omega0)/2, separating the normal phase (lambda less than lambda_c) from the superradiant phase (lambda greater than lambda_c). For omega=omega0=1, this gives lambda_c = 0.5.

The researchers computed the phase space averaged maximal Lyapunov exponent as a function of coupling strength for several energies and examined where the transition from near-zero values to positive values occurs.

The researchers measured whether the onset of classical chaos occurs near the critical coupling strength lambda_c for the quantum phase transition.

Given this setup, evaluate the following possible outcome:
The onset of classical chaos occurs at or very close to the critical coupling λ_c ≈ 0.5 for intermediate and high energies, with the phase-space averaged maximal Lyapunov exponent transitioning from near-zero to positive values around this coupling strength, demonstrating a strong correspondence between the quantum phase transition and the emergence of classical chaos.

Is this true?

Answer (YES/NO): NO